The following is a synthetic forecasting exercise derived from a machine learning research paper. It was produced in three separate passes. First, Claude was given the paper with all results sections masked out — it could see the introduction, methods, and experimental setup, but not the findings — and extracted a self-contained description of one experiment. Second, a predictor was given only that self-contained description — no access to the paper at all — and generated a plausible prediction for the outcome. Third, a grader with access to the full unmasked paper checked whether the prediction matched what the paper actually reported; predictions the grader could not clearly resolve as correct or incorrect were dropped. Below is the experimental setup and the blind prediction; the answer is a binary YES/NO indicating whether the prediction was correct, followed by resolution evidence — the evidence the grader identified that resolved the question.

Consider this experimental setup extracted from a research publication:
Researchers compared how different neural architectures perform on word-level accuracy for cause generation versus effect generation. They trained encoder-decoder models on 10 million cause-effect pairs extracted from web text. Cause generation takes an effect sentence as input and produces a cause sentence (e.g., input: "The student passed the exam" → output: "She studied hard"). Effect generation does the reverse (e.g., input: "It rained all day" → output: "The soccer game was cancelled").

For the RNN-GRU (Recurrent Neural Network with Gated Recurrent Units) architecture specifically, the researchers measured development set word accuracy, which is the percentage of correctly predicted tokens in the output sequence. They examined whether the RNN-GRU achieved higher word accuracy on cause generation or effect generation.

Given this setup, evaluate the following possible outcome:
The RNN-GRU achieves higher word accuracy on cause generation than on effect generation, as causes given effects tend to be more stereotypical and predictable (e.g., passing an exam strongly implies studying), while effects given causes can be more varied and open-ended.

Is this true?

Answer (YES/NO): NO